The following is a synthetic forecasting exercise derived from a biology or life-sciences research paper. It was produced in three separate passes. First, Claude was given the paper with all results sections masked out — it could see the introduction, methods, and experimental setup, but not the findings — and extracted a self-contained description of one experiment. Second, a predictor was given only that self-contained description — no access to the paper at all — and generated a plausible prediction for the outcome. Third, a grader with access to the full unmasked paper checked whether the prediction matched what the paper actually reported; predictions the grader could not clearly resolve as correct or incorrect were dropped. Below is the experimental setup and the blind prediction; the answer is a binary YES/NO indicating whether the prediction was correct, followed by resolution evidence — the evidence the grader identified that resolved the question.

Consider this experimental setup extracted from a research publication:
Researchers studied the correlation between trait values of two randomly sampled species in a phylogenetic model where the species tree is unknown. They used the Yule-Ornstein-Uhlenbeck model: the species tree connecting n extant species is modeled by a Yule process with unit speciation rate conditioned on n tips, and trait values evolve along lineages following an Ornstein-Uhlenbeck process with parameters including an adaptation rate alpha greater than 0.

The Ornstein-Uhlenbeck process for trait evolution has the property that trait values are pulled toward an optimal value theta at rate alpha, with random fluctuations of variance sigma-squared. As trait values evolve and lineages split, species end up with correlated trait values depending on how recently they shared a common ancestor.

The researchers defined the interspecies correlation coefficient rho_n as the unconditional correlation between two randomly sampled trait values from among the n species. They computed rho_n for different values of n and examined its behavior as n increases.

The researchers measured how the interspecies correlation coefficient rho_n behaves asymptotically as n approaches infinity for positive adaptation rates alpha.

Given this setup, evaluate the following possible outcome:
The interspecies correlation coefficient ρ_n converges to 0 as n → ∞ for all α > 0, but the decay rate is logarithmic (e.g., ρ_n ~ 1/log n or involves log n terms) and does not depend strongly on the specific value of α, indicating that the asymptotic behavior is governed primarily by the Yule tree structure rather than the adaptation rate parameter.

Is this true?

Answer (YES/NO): NO